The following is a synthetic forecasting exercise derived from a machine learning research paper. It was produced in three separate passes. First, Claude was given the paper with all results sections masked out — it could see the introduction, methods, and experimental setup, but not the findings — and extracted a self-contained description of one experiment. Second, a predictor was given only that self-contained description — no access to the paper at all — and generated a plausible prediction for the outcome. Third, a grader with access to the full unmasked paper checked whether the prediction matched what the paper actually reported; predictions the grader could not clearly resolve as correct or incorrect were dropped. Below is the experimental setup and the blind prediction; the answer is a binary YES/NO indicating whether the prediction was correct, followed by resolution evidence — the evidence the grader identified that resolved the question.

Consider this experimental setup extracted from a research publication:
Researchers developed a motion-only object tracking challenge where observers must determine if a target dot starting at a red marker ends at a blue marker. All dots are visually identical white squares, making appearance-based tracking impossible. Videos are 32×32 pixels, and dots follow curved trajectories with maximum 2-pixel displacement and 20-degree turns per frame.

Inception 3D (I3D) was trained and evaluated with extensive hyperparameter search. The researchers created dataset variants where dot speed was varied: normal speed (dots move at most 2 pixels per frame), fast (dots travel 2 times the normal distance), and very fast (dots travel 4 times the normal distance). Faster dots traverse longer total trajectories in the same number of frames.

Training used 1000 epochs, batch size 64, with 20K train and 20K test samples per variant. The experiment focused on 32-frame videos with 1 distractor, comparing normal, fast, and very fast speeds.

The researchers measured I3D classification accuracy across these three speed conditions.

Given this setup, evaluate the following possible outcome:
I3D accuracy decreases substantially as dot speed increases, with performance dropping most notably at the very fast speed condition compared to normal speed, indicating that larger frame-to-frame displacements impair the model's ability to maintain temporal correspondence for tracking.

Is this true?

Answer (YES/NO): YES